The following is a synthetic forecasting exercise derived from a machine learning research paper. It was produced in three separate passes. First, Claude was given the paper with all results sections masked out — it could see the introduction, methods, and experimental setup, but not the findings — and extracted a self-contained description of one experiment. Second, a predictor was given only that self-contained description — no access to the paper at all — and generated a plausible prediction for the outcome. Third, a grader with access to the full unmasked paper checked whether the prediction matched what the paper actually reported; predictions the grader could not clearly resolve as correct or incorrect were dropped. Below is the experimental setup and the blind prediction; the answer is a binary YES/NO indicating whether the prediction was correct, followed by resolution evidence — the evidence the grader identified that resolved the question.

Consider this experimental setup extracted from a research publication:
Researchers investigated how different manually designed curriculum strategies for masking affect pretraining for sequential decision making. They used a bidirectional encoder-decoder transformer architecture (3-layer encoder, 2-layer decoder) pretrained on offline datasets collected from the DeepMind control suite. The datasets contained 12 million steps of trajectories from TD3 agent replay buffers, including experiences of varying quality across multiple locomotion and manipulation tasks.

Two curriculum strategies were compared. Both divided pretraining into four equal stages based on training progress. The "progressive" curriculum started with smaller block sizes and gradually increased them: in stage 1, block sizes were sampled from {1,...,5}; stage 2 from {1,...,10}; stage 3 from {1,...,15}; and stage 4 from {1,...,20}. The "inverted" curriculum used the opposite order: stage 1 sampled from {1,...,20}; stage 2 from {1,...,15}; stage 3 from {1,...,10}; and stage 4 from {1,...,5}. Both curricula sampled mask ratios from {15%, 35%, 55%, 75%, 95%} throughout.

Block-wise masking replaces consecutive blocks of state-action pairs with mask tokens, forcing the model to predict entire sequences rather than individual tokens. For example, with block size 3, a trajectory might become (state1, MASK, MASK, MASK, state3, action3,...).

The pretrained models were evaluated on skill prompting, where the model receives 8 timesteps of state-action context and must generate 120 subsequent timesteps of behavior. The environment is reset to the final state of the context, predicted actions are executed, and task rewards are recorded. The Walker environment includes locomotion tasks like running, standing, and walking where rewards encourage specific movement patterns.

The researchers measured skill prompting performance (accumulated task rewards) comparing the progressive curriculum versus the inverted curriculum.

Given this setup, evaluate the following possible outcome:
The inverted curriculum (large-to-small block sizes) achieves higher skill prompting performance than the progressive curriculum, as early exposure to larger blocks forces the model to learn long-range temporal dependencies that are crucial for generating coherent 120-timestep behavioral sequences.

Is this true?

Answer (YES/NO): NO